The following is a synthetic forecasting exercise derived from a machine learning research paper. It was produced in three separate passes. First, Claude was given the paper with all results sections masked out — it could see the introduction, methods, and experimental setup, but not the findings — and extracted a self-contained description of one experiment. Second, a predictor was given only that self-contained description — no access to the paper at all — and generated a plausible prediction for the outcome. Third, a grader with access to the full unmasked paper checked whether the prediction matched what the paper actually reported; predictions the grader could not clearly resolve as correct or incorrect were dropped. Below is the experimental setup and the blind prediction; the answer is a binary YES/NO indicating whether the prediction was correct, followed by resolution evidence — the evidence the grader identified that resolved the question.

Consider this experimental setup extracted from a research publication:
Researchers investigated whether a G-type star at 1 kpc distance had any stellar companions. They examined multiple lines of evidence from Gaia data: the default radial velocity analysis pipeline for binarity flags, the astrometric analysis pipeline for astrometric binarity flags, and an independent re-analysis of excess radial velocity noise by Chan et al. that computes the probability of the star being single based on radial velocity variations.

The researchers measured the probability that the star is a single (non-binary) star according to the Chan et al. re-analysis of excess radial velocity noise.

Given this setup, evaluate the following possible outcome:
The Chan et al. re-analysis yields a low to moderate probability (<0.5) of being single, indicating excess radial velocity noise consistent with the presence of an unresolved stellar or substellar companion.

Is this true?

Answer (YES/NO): YES